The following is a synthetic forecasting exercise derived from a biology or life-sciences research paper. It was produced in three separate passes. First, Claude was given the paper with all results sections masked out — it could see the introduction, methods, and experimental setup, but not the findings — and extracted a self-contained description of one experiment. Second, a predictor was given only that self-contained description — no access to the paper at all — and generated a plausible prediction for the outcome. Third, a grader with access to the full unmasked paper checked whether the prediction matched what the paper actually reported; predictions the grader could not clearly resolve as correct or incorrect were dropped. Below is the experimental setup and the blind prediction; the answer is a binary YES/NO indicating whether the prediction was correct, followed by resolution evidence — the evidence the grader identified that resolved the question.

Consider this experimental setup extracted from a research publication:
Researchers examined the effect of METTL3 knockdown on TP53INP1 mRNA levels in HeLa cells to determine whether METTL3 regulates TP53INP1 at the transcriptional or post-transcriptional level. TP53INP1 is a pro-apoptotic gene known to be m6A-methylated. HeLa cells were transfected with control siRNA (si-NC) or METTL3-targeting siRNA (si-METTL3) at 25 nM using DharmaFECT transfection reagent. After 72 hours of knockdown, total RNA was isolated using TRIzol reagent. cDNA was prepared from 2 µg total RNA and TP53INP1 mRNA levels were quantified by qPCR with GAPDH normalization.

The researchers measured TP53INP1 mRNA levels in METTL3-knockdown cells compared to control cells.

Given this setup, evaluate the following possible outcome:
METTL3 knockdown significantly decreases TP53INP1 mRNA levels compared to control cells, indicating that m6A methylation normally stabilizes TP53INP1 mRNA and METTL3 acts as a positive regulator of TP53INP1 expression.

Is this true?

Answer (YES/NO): NO